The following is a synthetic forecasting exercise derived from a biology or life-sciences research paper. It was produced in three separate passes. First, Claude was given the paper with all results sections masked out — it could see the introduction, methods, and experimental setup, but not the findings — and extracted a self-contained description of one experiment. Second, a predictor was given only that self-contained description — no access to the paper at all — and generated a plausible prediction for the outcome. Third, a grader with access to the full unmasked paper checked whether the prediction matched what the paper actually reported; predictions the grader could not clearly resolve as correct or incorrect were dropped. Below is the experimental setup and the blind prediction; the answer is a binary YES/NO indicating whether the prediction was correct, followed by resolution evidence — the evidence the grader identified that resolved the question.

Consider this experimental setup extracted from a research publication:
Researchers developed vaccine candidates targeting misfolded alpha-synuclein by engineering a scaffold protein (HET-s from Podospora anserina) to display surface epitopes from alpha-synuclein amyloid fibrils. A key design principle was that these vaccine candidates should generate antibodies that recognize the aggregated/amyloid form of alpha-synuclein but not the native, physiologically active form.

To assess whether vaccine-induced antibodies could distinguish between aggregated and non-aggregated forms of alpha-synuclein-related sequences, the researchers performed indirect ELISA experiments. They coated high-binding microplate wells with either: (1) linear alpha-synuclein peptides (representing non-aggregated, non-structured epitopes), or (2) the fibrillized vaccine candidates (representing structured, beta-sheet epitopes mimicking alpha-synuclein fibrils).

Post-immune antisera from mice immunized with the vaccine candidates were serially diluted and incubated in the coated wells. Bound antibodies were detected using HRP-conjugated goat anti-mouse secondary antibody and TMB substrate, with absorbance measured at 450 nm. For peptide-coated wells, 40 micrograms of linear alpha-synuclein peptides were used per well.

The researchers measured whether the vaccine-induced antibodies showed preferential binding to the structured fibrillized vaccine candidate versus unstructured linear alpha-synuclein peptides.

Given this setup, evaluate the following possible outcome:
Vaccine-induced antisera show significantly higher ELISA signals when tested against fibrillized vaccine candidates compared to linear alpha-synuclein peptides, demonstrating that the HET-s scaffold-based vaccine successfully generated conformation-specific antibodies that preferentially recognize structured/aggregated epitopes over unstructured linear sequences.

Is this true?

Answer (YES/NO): YES